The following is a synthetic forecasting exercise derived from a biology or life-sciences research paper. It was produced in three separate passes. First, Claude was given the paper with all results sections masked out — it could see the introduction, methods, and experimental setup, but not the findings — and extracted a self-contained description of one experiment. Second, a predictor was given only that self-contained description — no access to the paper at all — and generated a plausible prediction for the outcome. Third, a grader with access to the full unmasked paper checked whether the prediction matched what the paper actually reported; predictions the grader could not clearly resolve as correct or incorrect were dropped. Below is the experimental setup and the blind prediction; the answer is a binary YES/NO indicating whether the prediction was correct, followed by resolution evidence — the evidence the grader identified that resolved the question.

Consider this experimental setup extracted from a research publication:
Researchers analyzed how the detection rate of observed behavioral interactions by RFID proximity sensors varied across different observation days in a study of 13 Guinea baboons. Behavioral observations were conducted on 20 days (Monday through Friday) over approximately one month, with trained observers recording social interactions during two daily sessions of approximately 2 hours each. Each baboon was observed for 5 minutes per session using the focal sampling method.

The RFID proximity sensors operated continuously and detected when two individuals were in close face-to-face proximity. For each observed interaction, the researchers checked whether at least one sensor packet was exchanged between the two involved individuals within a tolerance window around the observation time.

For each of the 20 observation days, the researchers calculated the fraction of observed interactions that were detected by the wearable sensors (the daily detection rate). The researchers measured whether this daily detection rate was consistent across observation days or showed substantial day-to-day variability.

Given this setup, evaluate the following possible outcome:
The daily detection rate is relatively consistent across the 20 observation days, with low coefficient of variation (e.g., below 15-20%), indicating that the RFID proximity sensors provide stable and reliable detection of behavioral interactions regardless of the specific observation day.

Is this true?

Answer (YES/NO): NO